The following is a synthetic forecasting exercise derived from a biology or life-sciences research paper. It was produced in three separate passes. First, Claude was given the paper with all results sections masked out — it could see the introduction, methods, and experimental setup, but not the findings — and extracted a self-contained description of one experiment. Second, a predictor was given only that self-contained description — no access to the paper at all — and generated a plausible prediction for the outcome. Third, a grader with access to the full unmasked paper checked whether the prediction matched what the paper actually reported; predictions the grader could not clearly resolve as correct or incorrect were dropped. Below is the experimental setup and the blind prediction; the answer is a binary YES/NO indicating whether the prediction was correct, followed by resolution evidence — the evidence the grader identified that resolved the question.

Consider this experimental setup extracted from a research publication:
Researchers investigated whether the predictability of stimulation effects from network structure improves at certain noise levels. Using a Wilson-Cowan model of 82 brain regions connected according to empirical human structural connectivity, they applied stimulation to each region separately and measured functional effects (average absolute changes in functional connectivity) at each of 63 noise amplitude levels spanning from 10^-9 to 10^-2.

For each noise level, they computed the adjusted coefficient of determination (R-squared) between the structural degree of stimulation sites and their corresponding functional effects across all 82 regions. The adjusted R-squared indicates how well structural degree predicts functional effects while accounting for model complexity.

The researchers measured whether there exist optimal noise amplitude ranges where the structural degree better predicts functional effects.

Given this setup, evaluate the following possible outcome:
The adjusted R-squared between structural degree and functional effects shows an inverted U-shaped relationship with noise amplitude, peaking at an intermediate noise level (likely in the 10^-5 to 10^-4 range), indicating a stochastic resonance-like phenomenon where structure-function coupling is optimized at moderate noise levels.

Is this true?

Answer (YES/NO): NO